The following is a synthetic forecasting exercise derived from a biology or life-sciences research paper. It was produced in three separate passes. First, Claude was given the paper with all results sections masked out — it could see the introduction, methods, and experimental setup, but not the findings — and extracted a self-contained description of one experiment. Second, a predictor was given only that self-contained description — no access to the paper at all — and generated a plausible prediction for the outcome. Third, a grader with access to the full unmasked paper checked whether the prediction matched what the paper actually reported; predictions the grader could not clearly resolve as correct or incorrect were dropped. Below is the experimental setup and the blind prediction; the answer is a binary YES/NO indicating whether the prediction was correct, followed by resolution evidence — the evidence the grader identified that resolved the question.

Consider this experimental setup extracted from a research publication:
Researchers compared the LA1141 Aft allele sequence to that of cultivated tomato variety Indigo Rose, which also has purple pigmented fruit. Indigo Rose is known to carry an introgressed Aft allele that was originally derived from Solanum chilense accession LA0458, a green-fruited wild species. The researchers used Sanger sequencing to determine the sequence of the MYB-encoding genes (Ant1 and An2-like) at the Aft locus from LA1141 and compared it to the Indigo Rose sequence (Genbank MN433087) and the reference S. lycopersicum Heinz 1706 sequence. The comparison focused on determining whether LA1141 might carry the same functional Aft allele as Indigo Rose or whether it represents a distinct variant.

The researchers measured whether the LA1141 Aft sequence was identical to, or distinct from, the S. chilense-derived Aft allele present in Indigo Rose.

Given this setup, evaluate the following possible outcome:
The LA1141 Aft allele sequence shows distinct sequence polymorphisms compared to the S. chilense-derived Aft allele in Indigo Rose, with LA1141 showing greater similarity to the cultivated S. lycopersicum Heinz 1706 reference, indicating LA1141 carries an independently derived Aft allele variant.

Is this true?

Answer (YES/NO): YES